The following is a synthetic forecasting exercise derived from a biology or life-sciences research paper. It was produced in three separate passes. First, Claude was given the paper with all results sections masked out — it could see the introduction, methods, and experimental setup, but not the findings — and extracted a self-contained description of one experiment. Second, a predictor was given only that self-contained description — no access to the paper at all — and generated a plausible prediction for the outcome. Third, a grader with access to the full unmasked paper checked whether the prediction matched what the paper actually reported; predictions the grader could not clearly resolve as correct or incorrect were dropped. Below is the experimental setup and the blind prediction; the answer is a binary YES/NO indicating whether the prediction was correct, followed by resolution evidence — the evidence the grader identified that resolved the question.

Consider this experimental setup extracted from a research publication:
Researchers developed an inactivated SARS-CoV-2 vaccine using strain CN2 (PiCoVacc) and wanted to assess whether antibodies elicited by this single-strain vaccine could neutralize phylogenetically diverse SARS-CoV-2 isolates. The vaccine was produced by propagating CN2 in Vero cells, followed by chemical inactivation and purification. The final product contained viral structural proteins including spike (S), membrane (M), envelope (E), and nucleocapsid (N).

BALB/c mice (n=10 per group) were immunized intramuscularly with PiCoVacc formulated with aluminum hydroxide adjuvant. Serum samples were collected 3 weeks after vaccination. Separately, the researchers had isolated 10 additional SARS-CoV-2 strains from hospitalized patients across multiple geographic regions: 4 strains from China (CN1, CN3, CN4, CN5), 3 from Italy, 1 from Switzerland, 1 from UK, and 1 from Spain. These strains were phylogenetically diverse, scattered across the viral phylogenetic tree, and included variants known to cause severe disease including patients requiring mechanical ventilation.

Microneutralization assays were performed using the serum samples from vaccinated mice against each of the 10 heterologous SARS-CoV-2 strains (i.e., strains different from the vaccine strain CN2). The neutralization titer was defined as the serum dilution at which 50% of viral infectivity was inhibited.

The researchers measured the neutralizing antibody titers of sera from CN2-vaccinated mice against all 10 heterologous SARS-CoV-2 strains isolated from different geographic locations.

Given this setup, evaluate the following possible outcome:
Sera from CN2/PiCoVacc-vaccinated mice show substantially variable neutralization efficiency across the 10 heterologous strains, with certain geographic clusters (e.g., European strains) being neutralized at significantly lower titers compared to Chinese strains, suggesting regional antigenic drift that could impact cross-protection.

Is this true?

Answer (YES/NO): NO